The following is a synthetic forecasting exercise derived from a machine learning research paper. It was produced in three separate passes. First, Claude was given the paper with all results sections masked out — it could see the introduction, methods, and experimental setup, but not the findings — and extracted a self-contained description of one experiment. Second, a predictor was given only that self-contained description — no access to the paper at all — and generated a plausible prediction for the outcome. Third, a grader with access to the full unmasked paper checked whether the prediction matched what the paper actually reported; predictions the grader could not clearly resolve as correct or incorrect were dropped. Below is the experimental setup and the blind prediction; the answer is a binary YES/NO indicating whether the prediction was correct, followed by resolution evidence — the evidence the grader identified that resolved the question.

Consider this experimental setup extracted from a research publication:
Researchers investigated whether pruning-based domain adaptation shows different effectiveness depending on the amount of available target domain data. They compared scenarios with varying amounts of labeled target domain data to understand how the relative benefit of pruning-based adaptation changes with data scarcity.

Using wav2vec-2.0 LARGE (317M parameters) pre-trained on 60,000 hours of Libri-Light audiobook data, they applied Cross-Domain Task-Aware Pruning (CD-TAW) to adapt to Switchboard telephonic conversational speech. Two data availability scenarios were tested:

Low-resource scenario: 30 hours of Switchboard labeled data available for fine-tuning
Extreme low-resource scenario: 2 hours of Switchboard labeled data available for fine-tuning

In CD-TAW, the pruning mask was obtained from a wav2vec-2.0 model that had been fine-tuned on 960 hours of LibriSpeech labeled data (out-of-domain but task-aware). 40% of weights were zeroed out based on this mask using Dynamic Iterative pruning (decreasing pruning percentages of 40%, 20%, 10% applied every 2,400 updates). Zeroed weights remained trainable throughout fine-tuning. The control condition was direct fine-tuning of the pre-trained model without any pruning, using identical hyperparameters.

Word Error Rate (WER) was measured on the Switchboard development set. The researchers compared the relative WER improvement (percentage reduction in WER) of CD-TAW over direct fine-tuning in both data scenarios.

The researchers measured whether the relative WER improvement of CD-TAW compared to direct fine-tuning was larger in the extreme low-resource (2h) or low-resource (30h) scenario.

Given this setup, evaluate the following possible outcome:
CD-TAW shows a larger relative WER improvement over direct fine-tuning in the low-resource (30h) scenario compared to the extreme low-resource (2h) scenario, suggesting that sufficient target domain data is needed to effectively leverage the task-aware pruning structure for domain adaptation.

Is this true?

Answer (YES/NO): NO